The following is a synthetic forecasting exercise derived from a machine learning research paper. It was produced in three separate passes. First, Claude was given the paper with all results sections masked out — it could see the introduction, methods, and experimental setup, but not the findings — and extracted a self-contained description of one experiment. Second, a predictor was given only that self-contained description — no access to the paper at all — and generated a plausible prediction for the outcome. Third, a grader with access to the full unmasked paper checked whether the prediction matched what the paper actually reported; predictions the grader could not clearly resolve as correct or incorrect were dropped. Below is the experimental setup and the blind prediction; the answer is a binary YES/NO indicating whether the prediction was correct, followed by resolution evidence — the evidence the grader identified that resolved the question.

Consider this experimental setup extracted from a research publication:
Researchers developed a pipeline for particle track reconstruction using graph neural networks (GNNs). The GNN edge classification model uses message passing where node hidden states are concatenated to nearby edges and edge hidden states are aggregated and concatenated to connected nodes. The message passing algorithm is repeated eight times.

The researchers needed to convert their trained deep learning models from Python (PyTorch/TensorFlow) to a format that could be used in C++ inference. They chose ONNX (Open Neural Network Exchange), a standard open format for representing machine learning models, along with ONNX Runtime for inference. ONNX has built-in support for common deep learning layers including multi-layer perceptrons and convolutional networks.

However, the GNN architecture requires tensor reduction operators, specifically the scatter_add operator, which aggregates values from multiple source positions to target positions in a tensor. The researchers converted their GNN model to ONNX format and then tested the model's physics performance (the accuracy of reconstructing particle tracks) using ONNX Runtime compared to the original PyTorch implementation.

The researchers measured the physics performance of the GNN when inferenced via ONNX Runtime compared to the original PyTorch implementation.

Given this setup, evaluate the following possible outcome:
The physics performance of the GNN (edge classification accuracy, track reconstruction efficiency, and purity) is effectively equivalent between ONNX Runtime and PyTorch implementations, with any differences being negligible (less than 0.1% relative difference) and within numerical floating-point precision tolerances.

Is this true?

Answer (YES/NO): NO